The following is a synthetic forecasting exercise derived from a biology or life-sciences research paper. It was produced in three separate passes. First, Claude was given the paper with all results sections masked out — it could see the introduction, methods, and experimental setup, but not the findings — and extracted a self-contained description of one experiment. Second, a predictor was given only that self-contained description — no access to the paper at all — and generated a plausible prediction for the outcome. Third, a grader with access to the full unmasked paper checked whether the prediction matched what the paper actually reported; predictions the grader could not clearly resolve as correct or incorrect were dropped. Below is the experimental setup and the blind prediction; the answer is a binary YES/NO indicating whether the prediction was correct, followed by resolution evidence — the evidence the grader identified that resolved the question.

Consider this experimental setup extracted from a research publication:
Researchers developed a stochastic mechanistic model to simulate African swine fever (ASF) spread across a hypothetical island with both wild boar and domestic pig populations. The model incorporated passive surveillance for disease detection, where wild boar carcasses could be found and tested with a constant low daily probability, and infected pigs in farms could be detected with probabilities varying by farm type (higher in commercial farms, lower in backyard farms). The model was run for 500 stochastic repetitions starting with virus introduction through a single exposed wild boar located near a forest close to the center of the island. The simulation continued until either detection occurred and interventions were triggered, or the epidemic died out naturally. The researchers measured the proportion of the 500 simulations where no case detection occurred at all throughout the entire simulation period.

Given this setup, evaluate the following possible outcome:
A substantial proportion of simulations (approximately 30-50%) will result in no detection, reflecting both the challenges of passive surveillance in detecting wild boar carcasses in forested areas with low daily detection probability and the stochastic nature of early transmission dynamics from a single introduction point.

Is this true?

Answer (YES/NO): NO